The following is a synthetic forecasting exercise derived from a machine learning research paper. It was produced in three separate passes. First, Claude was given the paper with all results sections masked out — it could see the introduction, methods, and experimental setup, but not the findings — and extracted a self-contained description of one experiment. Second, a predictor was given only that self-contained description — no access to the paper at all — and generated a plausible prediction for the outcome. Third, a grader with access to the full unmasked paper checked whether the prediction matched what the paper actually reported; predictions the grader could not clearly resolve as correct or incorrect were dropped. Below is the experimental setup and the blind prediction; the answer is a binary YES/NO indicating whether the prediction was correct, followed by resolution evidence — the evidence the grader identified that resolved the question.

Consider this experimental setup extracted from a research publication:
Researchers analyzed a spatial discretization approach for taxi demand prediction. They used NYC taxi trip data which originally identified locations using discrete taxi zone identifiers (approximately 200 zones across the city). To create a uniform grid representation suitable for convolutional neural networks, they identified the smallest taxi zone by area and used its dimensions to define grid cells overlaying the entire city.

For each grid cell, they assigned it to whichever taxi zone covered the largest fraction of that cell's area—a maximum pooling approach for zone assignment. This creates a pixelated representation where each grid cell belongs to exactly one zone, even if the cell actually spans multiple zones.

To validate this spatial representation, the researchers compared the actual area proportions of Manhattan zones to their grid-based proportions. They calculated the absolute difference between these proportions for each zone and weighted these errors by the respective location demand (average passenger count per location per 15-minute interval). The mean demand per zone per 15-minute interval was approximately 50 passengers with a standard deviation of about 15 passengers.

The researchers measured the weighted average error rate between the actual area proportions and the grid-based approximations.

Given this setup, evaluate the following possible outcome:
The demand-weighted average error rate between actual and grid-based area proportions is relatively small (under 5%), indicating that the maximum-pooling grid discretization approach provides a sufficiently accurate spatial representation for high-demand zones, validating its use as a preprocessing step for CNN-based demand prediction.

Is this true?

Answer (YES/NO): YES